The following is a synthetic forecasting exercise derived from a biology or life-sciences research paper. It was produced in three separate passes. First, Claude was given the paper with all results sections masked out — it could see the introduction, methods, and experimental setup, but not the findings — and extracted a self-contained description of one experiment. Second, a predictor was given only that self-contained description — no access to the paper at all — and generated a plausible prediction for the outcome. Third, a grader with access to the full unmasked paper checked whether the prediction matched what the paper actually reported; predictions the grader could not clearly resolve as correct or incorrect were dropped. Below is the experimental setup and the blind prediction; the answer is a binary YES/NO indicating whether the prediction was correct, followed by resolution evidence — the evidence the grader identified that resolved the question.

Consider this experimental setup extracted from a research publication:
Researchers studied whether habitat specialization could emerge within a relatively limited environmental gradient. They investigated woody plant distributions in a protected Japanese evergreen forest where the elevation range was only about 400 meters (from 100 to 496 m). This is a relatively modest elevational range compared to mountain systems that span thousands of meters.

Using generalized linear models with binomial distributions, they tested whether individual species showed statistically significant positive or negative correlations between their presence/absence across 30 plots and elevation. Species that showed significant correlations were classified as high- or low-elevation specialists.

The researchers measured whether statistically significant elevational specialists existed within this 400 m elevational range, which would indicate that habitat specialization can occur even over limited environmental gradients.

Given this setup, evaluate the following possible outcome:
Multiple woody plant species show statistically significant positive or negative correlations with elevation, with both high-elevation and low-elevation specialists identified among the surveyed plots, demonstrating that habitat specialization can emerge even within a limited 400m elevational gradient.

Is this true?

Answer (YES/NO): YES